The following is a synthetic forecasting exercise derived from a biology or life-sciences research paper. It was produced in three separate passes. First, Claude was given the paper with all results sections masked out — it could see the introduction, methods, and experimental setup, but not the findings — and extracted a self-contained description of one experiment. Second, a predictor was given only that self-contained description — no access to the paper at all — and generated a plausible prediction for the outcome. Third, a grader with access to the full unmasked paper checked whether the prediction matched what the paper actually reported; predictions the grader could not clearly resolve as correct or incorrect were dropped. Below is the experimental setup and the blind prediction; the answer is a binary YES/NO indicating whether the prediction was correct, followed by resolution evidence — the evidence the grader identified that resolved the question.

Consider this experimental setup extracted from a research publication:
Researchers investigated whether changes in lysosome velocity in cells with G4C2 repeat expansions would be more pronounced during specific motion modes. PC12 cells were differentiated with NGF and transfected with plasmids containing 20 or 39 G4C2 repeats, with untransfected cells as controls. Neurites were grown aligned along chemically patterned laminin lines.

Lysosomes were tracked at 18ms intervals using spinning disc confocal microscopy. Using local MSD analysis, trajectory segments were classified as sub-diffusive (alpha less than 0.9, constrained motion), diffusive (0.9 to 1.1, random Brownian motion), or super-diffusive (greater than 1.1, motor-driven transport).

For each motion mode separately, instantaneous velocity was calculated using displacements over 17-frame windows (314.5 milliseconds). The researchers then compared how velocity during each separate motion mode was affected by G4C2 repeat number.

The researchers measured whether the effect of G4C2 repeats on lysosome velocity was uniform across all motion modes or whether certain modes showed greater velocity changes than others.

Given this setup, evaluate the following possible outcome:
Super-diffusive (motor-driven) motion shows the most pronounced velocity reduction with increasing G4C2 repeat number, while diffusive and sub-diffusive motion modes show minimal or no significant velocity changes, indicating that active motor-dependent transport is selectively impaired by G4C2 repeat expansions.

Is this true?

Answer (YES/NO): NO